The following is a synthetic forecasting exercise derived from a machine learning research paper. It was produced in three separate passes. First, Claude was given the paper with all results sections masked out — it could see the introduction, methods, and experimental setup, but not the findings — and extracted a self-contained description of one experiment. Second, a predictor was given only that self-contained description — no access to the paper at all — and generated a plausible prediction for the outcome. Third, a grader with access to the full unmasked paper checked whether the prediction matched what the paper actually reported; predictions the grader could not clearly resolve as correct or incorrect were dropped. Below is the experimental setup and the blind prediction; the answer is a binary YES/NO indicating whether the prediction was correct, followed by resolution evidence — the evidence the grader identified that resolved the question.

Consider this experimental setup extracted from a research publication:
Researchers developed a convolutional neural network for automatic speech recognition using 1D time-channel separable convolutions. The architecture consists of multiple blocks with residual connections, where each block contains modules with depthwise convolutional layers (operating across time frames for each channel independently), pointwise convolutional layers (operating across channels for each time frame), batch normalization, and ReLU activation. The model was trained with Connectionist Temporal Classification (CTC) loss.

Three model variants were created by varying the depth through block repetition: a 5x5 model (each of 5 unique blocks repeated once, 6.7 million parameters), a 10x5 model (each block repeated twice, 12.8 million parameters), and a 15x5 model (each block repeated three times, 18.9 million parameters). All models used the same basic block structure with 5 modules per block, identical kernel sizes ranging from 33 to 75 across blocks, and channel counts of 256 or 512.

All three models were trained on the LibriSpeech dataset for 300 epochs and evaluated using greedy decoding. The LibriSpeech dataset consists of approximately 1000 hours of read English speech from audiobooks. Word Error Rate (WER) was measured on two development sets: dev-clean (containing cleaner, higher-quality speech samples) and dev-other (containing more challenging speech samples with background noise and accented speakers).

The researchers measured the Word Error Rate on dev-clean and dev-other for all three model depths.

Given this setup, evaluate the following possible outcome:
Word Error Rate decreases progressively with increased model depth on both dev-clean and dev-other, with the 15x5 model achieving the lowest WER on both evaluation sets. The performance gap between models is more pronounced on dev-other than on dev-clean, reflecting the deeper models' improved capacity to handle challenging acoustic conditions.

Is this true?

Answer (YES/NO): YES